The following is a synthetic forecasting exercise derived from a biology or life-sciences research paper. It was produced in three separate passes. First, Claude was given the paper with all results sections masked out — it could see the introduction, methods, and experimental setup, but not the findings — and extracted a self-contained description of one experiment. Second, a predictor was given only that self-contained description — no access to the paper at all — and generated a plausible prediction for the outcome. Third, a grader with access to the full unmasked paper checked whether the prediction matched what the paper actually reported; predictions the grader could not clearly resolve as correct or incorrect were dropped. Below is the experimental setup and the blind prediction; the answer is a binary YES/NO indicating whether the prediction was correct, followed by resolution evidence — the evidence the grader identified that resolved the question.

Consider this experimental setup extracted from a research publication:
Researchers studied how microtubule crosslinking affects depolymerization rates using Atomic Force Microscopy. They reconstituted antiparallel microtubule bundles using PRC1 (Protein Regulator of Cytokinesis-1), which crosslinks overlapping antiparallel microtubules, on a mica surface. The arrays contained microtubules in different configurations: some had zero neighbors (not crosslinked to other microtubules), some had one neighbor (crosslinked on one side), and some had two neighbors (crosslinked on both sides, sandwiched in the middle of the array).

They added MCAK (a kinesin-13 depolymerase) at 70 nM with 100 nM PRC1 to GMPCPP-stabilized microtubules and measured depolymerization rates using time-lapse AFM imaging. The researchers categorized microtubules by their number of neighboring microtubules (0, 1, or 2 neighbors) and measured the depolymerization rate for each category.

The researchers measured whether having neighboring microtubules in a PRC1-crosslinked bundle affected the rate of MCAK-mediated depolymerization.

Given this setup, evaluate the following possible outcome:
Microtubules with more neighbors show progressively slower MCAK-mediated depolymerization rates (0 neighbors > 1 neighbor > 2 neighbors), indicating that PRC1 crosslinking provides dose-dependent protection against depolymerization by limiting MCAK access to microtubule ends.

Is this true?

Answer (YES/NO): NO